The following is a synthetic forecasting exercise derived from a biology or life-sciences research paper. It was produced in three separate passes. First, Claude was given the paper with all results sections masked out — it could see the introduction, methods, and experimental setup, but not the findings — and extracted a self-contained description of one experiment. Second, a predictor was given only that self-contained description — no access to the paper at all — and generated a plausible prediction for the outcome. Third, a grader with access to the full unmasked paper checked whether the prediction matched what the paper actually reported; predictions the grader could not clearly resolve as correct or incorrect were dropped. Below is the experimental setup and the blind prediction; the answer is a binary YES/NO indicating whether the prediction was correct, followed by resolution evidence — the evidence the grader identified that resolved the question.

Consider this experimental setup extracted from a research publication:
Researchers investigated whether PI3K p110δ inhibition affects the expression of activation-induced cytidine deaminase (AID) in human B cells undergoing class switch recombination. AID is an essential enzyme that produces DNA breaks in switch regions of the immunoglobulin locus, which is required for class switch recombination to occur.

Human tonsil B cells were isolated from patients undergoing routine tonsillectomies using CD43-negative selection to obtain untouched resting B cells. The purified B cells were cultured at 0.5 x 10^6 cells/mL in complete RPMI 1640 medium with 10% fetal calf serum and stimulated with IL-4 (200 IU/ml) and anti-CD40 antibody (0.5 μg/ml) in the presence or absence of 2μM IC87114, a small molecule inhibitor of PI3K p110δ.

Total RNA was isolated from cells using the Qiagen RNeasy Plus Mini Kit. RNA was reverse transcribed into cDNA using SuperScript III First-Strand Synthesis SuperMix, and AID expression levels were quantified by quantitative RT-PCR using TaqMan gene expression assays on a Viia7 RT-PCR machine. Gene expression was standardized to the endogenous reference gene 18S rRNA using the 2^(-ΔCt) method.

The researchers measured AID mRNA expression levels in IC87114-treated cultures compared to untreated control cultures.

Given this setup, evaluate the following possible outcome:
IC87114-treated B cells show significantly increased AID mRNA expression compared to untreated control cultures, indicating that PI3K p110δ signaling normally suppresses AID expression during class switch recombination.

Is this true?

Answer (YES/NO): NO